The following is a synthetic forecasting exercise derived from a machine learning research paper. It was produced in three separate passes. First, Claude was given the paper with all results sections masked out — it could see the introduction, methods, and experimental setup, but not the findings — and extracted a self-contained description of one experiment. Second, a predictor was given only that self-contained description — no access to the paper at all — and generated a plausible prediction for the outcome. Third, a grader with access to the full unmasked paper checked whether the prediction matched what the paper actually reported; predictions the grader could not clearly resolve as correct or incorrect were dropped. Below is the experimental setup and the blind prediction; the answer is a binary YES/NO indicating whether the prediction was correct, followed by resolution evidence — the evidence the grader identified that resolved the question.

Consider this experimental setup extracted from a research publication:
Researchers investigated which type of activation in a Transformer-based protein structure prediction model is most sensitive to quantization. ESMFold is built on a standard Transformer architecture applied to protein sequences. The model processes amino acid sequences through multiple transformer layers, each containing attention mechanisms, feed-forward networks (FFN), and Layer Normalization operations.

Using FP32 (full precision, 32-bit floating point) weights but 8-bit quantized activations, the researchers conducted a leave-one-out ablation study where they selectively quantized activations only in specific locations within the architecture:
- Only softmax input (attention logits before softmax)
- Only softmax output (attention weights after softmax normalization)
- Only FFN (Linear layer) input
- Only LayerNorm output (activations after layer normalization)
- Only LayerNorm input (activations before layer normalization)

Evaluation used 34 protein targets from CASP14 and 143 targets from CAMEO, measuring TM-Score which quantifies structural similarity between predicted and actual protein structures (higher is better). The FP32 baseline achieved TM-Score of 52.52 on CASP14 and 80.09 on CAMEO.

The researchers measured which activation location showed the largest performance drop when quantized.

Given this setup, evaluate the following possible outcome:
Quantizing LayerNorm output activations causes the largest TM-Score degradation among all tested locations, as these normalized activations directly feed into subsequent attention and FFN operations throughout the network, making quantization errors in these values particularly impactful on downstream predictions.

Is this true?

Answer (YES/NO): NO